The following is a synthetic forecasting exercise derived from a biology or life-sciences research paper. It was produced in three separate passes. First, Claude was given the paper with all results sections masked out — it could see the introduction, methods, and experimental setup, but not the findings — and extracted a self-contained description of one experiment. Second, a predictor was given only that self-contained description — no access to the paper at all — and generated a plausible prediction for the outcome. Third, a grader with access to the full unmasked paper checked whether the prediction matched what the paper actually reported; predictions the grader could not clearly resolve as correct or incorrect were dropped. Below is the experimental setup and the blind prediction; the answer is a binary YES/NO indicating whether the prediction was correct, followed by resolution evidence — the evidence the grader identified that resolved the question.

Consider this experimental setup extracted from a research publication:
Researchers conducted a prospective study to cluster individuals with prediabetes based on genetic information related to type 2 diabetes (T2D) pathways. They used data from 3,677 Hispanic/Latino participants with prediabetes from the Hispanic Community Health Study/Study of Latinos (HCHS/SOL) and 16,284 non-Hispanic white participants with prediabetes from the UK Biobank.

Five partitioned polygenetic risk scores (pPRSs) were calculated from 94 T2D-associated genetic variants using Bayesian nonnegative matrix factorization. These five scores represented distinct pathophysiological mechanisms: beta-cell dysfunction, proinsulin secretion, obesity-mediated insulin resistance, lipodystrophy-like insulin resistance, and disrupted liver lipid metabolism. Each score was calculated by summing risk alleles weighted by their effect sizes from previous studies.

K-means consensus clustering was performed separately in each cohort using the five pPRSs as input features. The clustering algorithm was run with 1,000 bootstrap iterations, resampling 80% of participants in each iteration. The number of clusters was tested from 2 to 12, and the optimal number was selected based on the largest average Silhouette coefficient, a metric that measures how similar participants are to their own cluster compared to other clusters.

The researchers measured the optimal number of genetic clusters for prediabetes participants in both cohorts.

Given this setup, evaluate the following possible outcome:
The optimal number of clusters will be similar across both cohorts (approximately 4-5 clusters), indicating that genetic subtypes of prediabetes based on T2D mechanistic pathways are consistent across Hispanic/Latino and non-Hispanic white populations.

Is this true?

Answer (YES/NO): NO